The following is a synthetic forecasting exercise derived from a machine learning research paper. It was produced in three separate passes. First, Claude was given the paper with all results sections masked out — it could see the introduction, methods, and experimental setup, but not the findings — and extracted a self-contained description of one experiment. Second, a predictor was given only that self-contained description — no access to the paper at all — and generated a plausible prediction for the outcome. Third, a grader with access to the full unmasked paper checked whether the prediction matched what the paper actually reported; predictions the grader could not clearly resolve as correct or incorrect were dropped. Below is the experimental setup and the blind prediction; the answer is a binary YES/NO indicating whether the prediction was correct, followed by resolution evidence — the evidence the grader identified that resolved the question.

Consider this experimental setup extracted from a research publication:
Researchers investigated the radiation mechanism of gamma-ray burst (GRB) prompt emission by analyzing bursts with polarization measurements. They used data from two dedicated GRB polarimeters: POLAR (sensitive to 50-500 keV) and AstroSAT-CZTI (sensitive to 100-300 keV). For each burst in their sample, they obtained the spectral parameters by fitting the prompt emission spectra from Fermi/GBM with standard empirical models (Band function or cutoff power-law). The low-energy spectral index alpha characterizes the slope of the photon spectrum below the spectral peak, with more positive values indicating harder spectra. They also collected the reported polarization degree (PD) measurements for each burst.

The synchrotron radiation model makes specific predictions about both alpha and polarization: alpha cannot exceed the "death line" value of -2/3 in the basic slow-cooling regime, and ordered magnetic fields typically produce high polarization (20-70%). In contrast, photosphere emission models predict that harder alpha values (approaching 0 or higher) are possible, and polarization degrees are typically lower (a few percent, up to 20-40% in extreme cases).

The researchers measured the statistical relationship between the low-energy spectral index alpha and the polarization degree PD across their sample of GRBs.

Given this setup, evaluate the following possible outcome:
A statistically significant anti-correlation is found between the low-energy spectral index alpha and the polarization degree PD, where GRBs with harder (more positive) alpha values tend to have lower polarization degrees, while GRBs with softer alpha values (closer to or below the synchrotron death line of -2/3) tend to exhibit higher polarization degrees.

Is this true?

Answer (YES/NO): NO